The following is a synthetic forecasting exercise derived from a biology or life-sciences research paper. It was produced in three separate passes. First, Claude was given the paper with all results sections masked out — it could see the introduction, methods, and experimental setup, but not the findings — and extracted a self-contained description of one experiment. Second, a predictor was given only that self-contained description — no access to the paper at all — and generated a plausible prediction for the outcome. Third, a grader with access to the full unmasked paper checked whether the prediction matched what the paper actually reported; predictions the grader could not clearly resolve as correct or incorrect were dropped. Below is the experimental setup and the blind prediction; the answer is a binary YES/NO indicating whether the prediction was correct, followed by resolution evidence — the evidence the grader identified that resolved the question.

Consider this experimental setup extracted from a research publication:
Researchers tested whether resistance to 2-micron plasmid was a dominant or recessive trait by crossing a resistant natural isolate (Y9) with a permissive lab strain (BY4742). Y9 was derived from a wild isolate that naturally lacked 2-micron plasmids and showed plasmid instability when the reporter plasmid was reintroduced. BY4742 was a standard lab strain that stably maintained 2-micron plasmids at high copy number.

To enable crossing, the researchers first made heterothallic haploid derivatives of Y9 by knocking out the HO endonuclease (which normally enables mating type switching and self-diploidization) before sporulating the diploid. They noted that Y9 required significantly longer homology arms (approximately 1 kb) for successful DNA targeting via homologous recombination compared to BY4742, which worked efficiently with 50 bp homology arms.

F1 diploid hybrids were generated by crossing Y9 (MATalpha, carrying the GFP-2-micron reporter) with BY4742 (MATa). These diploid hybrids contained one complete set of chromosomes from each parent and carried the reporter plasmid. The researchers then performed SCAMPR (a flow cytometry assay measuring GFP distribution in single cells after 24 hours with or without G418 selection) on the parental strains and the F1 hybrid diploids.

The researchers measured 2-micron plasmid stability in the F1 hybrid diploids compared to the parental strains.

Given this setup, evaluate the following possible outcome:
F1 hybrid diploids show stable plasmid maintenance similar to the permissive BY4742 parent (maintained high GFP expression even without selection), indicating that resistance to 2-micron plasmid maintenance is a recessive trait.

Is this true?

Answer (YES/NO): NO